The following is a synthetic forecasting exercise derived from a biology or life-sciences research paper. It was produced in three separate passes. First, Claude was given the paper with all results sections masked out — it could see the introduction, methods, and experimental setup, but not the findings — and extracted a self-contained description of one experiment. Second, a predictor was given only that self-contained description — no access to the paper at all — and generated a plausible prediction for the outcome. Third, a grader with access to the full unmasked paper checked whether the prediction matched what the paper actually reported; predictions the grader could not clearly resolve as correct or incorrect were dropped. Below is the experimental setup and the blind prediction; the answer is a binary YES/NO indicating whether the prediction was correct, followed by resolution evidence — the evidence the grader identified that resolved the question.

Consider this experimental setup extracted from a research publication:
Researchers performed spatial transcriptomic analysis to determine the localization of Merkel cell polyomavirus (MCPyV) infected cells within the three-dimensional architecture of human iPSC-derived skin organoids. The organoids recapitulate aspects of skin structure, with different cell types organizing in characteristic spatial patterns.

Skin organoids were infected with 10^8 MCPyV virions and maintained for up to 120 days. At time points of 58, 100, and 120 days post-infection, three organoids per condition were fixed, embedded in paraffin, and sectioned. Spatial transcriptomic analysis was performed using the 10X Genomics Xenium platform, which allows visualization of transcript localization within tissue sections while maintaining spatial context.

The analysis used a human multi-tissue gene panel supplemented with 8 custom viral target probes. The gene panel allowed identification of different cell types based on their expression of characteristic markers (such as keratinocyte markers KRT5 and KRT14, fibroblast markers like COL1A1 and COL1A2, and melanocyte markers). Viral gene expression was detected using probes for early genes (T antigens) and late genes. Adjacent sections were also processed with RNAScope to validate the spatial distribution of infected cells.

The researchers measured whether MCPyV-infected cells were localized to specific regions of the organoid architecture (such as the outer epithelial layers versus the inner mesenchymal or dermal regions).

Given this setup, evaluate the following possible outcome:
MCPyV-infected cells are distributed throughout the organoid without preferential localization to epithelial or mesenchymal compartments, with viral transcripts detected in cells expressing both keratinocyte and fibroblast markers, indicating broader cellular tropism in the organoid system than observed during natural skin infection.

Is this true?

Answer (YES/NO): NO